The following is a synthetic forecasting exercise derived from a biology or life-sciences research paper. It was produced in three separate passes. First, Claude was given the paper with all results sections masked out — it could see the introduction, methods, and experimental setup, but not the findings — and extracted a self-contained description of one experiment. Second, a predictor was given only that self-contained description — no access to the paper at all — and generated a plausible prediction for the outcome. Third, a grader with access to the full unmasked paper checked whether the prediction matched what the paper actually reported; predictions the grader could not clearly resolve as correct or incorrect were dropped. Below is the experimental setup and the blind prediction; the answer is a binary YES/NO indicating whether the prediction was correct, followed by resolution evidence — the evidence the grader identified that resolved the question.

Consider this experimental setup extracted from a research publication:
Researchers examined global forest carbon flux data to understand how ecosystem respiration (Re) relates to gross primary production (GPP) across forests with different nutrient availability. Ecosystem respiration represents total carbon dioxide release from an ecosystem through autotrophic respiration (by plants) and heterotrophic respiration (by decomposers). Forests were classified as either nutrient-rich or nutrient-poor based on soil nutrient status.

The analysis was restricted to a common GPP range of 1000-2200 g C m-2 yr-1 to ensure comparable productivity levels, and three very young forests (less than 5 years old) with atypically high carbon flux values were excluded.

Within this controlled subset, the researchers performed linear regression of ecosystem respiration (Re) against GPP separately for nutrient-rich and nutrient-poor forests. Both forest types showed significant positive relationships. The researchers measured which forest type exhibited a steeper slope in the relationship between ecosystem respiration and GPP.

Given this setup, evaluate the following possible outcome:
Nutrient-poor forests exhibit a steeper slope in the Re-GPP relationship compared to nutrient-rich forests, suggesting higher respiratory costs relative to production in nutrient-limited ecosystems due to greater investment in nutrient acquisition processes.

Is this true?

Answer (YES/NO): NO